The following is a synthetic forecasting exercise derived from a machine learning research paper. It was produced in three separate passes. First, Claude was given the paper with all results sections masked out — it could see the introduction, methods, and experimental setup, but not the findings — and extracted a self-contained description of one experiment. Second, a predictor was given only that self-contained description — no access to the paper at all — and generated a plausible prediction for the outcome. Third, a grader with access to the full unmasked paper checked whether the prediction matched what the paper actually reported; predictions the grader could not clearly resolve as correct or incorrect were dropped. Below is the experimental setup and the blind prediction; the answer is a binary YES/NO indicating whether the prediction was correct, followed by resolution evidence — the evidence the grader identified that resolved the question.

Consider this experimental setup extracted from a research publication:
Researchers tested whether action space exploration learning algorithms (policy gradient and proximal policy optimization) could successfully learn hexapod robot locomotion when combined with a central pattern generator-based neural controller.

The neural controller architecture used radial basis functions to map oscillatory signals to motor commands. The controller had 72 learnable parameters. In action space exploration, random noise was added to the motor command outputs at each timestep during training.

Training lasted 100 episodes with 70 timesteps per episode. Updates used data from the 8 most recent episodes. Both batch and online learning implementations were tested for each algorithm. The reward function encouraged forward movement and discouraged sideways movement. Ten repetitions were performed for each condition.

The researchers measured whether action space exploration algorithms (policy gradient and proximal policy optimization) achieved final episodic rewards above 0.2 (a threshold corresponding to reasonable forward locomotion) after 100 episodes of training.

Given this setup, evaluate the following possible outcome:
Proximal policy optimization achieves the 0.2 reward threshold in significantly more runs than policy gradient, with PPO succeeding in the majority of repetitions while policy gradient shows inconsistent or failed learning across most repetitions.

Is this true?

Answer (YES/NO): NO